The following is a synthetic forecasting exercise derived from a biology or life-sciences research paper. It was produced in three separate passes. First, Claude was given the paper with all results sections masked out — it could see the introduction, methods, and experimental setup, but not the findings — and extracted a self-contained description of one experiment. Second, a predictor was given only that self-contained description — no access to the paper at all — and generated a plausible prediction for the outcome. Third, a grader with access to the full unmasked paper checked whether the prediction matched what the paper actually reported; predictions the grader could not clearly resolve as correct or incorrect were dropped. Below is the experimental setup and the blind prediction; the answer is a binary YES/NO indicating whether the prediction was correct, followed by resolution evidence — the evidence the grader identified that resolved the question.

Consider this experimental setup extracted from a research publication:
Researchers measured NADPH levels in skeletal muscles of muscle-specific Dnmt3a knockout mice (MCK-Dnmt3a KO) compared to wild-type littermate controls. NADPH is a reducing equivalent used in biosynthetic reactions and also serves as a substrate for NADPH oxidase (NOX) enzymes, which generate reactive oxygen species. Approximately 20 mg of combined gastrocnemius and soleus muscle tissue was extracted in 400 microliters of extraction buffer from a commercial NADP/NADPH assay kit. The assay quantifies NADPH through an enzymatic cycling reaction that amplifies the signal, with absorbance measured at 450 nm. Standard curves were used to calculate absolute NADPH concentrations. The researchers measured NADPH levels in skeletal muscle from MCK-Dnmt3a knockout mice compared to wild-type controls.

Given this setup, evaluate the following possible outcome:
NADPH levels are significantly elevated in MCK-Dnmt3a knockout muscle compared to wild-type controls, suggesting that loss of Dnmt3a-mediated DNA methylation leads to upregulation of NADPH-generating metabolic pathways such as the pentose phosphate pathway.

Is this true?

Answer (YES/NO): NO